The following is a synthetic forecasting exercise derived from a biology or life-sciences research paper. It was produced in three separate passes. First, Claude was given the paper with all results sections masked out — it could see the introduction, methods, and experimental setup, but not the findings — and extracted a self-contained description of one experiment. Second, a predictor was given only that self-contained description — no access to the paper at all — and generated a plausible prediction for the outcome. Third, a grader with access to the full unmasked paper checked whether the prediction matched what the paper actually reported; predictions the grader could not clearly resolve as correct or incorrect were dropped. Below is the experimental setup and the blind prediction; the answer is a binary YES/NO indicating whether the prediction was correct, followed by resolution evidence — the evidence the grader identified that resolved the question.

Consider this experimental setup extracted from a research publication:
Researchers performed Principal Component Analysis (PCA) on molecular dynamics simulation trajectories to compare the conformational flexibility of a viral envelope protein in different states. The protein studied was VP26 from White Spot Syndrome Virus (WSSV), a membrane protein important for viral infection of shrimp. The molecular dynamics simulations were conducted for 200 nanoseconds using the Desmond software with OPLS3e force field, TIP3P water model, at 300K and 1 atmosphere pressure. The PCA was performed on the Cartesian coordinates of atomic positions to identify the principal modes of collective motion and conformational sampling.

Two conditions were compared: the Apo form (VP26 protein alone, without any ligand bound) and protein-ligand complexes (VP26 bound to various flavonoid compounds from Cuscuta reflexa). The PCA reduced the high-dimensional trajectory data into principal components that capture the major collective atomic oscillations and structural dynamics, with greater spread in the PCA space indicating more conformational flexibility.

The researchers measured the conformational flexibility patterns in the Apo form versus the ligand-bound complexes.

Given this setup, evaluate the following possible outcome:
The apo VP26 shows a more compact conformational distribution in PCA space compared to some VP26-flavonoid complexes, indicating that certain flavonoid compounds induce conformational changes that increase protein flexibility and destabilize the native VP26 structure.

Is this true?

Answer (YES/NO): NO